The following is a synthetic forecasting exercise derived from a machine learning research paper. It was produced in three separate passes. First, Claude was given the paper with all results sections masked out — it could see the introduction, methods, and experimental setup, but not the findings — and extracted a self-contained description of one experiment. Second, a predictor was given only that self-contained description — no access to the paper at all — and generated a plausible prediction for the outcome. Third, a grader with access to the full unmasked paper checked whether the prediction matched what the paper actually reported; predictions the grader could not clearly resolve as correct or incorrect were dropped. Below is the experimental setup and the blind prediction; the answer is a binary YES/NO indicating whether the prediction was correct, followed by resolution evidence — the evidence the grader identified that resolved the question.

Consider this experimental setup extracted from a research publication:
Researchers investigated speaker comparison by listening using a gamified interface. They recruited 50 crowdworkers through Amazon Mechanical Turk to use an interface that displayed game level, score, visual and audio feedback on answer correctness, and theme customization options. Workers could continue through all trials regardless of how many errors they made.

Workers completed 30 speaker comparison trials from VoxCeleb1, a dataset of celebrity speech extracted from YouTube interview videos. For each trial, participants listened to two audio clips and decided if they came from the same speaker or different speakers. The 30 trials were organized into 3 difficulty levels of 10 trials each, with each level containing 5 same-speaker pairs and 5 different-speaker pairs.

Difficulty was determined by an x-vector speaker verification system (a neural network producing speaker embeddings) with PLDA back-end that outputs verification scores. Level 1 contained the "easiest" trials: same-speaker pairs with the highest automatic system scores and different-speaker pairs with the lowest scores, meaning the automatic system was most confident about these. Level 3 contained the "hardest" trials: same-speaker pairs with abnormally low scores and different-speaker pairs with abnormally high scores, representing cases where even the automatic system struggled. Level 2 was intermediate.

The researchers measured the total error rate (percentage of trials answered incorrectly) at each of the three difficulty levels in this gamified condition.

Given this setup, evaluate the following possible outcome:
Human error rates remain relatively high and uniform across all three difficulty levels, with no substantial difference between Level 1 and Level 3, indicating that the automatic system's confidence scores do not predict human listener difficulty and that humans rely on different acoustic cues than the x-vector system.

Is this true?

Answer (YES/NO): NO